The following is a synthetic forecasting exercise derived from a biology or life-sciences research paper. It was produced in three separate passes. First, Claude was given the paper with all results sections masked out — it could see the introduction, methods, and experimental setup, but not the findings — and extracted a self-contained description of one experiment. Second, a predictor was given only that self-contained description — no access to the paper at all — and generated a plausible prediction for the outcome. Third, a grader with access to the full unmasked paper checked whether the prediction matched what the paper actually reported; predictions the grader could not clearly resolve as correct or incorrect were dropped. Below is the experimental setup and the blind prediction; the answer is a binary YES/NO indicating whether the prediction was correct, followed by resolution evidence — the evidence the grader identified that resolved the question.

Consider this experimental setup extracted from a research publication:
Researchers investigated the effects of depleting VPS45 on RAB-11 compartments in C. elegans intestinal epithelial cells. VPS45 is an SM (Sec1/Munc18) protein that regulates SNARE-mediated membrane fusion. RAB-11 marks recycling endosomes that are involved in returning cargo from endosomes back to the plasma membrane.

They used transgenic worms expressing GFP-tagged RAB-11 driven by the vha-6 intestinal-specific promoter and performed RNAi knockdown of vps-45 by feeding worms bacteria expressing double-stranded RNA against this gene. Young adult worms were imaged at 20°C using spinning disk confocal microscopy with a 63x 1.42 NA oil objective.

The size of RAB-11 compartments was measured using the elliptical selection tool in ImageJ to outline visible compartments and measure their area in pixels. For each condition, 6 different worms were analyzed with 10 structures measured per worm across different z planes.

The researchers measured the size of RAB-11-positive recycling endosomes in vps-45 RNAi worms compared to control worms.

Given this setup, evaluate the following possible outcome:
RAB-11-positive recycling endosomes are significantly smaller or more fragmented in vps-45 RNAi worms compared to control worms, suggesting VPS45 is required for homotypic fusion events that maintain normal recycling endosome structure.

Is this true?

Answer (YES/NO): NO